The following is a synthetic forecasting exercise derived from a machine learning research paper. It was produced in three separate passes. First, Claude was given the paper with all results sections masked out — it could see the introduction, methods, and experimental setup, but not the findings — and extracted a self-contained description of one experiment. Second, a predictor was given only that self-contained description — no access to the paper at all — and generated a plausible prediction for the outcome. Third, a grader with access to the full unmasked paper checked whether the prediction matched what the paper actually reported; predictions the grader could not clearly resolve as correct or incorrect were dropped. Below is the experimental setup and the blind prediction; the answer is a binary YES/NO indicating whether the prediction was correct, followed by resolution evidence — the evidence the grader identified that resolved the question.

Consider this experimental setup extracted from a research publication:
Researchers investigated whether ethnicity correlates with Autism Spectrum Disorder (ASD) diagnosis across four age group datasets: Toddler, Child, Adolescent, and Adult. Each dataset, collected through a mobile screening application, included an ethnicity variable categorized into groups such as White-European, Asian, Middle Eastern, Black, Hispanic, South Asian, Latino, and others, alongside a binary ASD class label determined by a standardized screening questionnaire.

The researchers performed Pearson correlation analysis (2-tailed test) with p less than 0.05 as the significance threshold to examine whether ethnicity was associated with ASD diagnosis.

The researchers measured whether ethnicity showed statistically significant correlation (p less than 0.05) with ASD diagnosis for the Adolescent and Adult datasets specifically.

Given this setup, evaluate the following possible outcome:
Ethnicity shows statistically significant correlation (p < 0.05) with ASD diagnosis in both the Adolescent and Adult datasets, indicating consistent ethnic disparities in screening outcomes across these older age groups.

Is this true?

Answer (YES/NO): YES